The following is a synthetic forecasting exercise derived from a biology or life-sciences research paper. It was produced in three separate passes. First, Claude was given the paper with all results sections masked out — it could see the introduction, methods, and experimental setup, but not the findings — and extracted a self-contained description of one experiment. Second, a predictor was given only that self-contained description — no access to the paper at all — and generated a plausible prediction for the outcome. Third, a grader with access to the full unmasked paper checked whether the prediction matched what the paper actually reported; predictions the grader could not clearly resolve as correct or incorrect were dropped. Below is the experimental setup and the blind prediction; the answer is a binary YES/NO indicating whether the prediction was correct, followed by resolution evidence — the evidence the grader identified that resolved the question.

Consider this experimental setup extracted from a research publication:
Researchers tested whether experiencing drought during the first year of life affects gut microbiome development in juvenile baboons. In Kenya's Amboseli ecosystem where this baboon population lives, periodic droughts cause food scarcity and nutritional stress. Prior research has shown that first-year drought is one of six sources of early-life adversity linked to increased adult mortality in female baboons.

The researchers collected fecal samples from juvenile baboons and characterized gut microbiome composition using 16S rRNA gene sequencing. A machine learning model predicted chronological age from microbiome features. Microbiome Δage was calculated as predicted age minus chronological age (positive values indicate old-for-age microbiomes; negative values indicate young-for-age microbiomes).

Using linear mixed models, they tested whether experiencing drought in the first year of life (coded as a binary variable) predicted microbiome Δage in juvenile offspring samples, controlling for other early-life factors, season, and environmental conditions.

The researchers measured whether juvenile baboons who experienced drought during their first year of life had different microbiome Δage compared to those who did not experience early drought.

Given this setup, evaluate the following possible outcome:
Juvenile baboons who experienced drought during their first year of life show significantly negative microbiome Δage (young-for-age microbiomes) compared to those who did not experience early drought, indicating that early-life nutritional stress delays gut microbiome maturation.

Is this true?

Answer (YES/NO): NO